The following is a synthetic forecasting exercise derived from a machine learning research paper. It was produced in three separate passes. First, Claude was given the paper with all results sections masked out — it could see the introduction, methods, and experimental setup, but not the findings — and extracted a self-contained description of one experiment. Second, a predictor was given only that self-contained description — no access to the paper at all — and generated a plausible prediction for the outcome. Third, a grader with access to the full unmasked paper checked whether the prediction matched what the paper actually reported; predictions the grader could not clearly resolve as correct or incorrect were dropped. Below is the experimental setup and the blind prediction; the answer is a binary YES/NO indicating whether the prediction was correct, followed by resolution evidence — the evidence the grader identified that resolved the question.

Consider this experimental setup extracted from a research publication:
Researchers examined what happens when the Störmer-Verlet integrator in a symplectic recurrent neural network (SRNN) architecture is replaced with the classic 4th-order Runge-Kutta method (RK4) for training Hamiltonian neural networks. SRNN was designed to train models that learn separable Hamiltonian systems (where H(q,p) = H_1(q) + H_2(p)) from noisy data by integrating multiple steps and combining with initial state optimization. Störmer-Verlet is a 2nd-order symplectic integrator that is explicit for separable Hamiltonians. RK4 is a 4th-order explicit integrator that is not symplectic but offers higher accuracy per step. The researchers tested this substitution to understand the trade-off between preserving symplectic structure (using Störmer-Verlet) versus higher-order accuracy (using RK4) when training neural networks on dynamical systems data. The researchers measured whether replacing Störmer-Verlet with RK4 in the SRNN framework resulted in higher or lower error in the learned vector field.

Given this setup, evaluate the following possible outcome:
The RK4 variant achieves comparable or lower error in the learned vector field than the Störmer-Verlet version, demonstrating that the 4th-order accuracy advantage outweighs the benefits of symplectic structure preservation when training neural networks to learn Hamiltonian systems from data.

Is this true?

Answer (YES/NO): YES